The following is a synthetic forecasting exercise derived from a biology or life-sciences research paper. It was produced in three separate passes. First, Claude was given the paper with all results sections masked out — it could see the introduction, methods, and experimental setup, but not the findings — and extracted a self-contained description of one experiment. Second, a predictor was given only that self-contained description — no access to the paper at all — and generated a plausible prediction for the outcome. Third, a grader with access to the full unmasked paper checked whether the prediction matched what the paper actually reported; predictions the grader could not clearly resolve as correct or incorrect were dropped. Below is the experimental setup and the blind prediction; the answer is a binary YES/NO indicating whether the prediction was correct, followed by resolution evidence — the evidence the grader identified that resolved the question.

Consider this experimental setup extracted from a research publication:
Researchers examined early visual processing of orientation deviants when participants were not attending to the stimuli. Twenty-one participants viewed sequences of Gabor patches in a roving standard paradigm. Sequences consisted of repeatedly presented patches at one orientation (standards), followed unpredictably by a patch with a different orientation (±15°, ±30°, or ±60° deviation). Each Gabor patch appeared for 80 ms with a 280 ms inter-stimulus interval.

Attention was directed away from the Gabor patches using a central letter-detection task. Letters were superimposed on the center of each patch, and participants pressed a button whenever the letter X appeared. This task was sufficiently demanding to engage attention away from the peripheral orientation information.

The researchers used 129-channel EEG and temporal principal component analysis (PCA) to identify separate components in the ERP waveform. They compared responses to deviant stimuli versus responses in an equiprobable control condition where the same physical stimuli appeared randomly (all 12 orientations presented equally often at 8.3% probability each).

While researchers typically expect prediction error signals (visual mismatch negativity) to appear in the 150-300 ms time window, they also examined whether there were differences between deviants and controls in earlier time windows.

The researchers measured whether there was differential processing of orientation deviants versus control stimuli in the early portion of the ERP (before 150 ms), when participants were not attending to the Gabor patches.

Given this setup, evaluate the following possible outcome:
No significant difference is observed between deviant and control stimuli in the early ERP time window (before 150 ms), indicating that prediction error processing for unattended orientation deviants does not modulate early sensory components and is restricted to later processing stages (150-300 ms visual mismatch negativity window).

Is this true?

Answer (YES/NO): NO